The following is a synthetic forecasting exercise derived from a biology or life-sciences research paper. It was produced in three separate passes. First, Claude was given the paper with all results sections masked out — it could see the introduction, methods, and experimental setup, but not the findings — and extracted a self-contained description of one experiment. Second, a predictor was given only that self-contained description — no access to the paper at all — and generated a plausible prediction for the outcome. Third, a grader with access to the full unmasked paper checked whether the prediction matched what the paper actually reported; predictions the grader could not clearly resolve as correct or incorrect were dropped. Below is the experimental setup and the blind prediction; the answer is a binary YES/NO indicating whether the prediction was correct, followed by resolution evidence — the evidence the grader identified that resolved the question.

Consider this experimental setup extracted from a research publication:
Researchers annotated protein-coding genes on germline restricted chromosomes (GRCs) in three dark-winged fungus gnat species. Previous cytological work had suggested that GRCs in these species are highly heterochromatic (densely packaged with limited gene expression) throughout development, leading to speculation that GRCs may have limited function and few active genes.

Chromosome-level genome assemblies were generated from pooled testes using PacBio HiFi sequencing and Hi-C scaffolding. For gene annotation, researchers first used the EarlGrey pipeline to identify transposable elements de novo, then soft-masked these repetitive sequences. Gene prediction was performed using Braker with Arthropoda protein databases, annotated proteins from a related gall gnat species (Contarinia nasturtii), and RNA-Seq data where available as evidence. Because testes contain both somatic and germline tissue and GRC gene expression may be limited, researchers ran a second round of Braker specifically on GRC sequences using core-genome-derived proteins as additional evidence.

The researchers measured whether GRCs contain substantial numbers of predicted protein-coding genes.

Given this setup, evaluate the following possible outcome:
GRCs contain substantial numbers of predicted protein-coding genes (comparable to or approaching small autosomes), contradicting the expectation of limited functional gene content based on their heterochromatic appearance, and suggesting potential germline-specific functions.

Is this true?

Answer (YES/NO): YES